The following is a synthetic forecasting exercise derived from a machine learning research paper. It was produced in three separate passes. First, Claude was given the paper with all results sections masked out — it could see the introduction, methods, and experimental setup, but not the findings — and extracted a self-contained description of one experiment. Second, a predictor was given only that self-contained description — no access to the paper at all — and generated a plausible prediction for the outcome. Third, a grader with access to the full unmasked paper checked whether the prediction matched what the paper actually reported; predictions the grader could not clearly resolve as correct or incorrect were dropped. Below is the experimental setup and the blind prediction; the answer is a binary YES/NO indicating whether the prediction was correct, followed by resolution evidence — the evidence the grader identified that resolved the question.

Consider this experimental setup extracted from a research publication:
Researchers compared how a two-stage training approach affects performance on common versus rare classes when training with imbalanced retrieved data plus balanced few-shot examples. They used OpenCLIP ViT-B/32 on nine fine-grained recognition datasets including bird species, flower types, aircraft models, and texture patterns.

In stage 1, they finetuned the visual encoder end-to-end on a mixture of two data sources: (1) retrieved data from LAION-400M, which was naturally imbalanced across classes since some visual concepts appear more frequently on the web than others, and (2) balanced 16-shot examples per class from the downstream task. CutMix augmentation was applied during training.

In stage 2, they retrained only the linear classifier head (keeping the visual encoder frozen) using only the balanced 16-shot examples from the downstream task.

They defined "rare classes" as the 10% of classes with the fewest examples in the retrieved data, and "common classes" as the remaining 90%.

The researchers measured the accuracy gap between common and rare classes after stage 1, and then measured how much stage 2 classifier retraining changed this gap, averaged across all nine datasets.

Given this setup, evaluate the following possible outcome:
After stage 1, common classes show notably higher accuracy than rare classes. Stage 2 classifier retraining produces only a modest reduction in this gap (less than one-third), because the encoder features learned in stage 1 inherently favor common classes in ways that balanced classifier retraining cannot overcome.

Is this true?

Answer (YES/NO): YES